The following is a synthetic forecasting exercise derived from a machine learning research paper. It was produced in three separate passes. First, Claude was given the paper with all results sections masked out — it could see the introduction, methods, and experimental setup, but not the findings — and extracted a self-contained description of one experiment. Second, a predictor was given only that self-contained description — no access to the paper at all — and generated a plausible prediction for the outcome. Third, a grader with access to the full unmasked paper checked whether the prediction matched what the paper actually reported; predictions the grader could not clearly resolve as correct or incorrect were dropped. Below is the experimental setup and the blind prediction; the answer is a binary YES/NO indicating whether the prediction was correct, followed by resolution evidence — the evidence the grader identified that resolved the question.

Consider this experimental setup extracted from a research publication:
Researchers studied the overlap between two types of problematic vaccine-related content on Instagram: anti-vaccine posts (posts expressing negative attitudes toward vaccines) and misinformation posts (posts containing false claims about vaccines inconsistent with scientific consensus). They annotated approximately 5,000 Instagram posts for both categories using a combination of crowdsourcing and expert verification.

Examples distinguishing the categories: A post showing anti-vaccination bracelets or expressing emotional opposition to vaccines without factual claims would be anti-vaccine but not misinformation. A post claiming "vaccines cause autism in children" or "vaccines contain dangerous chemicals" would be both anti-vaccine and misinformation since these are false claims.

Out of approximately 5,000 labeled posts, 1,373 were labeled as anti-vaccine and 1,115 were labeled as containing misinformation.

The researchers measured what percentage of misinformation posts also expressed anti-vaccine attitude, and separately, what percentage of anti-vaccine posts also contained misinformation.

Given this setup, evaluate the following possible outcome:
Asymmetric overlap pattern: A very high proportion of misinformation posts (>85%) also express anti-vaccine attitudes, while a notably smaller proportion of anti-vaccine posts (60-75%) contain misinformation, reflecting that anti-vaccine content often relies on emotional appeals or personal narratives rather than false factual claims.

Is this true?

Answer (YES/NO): NO